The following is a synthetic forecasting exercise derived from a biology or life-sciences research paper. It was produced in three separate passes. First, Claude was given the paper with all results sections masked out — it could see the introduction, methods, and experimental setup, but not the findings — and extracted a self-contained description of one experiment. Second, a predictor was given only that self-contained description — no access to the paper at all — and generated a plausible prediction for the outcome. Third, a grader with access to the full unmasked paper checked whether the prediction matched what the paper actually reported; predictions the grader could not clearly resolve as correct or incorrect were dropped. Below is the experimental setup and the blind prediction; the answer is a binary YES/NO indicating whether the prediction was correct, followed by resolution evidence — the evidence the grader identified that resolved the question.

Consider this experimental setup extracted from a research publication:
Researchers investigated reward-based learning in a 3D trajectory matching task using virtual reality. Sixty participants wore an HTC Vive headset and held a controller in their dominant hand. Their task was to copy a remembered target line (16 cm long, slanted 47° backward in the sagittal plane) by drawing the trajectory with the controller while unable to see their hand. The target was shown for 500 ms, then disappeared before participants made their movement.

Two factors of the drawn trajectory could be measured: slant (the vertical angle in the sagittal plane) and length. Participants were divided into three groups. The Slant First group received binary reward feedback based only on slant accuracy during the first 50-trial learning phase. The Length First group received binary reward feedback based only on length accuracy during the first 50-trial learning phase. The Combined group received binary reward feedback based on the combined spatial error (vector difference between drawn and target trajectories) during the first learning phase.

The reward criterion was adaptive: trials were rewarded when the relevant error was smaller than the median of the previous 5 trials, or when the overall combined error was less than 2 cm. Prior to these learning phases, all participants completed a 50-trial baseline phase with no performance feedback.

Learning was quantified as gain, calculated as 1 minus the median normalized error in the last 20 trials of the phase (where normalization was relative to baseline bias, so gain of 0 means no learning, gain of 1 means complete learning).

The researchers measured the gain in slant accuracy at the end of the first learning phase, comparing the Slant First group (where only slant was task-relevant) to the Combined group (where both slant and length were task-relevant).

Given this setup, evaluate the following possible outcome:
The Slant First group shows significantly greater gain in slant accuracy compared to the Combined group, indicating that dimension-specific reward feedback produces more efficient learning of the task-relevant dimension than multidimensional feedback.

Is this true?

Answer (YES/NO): NO